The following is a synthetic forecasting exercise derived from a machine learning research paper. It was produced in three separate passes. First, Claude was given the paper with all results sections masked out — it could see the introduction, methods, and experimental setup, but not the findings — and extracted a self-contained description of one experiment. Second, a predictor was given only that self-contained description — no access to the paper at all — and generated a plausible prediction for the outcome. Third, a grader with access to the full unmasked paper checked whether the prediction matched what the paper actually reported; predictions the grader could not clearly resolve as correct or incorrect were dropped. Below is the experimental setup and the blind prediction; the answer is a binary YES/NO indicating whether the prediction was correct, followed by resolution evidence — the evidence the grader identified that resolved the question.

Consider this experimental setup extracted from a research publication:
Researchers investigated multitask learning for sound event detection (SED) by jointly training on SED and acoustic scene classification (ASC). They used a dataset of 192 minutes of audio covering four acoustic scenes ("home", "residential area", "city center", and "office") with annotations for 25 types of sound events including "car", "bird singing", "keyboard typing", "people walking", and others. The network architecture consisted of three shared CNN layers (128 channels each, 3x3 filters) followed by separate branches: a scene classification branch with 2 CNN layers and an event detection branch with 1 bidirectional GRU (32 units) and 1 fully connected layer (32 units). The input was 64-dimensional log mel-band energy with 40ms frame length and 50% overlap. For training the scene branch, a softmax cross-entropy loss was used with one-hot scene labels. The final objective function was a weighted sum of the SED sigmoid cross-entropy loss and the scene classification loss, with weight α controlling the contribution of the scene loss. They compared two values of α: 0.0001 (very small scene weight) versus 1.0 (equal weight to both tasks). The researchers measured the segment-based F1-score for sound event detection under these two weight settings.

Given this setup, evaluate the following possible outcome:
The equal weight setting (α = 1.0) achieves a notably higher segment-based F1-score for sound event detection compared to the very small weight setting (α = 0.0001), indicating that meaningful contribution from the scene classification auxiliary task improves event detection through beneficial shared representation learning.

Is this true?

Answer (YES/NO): NO